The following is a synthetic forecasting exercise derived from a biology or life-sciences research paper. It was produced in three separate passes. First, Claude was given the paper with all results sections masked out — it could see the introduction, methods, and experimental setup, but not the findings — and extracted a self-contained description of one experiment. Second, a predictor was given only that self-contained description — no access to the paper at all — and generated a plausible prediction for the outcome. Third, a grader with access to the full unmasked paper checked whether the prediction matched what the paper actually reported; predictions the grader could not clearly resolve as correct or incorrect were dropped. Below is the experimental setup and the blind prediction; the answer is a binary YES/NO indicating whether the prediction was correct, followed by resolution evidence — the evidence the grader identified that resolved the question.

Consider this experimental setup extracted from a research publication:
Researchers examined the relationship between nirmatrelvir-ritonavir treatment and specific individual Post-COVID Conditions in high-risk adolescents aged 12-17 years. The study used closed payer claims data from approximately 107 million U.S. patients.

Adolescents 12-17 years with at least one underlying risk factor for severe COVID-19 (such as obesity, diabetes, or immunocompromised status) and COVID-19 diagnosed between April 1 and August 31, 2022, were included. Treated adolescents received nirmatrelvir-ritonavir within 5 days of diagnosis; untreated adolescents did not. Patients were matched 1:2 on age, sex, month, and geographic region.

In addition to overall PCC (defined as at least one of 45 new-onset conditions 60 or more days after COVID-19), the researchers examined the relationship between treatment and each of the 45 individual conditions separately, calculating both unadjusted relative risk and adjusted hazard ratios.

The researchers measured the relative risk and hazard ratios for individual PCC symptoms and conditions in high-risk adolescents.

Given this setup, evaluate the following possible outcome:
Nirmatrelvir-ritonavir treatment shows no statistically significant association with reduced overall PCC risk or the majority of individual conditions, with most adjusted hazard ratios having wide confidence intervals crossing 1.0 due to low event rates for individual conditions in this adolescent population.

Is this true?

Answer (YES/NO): YES